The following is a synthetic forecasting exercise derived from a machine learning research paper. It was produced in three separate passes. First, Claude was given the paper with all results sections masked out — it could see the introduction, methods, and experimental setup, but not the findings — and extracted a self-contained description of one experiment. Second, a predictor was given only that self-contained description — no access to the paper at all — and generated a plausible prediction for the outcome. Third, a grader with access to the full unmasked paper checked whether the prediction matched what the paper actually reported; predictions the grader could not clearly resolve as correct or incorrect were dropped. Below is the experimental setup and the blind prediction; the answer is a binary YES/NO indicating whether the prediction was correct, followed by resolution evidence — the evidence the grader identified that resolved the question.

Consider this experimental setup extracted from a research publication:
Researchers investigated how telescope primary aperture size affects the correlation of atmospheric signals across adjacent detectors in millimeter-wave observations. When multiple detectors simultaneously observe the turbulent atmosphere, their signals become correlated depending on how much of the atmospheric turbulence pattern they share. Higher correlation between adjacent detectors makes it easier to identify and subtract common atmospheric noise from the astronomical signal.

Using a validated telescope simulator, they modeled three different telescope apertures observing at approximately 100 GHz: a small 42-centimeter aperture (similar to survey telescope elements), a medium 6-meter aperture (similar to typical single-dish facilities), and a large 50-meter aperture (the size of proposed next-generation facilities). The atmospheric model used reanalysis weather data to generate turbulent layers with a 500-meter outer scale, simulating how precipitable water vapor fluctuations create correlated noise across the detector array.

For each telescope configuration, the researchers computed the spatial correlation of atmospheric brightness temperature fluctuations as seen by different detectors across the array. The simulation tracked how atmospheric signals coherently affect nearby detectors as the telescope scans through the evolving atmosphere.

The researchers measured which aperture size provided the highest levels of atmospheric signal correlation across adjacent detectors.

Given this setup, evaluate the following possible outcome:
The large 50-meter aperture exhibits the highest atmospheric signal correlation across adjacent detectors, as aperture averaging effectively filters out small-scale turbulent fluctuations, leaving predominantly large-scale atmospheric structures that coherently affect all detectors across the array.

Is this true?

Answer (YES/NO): YES